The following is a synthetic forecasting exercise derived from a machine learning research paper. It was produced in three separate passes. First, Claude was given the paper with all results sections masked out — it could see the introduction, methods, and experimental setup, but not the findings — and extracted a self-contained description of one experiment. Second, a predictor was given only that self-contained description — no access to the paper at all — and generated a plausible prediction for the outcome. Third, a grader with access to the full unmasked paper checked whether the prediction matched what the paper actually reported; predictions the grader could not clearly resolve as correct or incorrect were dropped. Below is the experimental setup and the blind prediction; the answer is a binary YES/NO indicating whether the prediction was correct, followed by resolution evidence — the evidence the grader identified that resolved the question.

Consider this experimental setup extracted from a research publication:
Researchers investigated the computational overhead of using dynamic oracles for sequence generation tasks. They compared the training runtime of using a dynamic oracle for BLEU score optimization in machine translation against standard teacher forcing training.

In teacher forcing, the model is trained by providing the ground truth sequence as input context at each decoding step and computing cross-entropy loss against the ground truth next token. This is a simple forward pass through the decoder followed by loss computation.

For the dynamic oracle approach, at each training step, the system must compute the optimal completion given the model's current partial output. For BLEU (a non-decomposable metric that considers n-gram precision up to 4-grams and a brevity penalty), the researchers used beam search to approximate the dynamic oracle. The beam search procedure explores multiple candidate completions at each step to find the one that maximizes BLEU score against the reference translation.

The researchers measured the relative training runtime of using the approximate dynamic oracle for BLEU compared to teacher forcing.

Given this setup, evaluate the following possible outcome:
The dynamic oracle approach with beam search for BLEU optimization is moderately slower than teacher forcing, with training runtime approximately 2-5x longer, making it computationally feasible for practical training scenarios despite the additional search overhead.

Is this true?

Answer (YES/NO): NO